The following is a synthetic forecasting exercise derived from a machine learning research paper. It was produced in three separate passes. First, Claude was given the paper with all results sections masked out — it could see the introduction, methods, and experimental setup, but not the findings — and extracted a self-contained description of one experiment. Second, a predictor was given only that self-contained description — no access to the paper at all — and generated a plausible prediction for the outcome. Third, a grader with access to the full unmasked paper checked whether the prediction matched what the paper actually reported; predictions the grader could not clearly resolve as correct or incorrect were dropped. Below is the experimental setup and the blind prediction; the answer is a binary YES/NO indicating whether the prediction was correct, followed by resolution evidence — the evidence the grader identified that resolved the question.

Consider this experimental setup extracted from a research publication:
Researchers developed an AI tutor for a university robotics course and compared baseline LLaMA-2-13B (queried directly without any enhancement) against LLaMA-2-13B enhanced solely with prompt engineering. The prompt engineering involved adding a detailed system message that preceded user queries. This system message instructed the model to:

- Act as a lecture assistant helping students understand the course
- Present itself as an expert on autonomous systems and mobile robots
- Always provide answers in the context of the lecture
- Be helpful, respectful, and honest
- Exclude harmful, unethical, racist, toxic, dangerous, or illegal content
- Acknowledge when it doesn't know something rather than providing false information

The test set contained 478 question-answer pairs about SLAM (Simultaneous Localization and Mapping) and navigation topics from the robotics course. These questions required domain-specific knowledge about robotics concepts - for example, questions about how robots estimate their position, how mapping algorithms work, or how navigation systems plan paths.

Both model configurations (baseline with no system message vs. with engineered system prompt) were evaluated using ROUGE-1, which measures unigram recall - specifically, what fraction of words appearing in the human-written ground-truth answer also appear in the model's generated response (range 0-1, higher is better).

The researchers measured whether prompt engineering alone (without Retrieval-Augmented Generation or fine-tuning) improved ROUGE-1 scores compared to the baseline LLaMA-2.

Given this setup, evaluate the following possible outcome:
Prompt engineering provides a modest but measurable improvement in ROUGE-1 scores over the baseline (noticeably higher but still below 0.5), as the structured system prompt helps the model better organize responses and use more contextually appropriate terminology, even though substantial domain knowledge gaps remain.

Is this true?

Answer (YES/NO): NO